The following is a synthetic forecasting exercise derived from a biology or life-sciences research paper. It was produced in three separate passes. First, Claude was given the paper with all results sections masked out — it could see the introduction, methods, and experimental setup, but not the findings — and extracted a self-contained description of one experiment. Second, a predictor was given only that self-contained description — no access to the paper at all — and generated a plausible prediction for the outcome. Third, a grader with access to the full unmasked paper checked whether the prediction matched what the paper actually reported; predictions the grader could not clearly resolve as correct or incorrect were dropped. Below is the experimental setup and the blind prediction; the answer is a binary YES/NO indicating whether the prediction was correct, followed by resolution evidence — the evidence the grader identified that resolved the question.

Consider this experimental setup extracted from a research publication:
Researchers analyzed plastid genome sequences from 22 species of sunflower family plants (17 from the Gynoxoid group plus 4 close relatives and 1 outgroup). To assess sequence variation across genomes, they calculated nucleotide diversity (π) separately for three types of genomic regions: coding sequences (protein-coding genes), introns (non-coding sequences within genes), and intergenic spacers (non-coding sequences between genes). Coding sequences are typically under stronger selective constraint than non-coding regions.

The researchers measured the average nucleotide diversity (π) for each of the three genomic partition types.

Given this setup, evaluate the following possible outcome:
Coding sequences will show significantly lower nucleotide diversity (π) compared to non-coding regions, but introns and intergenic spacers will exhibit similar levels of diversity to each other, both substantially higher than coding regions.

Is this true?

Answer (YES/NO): NO